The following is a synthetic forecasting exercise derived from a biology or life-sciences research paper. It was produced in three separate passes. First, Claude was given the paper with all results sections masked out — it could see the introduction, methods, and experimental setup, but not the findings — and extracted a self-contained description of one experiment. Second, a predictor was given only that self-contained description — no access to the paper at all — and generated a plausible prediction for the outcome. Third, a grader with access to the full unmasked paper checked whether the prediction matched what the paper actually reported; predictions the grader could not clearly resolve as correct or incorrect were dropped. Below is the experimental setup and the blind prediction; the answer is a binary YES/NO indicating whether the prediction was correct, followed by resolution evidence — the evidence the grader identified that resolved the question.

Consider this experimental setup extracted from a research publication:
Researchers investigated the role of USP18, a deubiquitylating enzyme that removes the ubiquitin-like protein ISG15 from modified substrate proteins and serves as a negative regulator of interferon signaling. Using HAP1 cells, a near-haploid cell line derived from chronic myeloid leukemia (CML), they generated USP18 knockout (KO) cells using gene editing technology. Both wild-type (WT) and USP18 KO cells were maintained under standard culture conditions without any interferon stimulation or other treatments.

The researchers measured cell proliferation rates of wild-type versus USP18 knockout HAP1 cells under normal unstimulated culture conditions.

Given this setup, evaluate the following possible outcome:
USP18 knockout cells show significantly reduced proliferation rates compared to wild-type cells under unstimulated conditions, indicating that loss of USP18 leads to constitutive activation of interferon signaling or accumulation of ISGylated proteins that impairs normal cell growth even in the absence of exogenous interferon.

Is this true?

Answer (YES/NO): NO